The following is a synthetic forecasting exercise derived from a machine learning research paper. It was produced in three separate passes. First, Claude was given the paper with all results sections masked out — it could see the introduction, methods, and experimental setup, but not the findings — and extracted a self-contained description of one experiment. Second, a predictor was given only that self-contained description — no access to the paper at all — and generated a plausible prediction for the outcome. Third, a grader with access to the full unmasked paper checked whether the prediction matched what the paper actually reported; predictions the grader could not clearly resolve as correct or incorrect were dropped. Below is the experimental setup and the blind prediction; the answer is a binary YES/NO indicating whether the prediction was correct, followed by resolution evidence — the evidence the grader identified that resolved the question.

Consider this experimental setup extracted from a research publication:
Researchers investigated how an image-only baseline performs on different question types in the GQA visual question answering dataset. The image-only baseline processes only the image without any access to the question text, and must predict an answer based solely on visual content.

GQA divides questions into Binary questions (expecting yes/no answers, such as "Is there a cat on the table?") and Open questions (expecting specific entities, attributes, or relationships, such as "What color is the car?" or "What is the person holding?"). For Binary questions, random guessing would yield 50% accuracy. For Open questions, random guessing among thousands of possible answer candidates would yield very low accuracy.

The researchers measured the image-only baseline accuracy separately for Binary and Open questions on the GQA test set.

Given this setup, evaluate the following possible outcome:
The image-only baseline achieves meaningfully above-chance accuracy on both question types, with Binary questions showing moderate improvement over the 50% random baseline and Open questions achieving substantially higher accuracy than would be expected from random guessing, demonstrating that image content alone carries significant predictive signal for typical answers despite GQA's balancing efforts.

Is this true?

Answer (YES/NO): NO